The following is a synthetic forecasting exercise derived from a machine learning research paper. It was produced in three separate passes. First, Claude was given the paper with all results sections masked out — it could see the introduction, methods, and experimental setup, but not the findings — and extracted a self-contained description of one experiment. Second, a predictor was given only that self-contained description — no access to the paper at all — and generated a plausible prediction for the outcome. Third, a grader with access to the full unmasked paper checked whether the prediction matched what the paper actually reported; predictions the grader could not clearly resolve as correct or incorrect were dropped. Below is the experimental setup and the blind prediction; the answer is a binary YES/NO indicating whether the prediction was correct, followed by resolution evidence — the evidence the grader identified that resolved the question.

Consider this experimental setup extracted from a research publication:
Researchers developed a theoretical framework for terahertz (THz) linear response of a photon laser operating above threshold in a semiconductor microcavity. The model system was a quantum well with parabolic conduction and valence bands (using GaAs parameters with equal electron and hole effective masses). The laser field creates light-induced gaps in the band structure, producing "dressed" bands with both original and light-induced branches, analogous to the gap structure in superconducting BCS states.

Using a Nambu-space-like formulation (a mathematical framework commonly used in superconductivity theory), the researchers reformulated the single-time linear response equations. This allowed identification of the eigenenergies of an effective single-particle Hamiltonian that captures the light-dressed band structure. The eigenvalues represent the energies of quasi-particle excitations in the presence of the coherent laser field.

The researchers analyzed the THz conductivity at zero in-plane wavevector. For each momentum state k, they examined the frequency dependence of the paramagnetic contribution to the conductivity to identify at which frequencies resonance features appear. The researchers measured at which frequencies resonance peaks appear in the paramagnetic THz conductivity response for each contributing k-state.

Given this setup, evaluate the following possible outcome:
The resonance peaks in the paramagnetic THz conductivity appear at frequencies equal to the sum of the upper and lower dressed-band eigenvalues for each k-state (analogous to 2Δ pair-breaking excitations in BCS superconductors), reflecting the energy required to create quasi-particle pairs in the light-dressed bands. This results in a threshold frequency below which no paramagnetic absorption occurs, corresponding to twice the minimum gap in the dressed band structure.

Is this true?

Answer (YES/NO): NO